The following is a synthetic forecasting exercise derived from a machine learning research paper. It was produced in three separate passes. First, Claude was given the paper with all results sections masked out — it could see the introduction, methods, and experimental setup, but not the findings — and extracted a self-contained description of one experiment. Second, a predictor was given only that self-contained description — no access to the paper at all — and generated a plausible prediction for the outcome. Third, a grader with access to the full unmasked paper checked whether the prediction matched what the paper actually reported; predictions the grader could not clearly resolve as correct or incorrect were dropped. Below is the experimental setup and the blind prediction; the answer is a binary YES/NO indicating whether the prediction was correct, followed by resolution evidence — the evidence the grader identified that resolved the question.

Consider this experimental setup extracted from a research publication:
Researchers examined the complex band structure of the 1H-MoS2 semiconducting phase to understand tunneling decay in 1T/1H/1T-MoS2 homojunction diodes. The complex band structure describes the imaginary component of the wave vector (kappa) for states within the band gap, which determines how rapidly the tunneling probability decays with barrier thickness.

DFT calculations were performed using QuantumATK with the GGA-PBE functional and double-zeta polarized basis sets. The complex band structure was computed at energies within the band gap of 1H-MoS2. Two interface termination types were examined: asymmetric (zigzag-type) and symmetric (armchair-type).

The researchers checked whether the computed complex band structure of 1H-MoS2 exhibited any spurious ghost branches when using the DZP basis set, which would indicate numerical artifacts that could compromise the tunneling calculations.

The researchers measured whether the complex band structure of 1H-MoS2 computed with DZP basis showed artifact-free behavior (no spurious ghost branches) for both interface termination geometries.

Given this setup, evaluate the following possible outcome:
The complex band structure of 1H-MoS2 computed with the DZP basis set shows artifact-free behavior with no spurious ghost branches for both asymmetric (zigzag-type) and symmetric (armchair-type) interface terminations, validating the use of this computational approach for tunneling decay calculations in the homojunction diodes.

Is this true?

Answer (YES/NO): YES